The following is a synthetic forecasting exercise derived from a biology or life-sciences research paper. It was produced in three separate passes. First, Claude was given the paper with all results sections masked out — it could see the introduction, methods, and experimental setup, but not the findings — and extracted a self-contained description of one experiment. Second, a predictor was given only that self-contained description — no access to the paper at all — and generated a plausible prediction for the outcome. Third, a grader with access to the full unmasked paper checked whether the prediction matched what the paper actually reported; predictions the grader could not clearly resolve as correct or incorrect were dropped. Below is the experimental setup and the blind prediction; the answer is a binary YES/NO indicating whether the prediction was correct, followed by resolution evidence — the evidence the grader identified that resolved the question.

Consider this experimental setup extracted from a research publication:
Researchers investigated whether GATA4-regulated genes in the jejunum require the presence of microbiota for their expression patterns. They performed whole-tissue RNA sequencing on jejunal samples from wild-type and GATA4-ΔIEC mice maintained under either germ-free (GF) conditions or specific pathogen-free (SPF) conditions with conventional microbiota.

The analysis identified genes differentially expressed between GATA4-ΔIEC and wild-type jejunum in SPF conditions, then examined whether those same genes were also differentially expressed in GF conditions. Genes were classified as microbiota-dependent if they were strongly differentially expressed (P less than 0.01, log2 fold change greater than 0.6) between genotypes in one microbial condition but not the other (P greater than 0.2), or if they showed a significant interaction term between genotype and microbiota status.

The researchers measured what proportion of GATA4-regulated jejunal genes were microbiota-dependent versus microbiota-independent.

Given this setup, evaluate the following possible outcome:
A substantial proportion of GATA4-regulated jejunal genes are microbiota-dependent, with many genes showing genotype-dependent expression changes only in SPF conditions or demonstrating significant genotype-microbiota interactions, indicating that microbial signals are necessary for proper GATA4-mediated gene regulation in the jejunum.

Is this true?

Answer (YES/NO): YES